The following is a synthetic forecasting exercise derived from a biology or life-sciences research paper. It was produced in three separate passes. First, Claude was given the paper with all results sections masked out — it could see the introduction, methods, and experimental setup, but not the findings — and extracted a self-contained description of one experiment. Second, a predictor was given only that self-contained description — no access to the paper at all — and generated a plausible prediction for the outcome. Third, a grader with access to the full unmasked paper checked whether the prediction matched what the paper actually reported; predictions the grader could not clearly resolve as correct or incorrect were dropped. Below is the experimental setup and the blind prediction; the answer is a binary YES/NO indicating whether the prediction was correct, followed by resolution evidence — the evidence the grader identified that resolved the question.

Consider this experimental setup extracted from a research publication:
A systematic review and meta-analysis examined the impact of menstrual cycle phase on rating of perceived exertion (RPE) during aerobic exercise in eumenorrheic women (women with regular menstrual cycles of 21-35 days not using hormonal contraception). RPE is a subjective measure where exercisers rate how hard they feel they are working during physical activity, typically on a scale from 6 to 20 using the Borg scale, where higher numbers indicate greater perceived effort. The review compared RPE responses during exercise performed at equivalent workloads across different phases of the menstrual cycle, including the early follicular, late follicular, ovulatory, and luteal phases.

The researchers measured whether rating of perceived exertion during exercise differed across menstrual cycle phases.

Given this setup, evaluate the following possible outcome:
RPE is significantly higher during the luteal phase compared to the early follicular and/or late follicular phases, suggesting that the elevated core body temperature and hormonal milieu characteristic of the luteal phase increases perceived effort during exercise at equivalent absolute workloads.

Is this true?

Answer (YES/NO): NO